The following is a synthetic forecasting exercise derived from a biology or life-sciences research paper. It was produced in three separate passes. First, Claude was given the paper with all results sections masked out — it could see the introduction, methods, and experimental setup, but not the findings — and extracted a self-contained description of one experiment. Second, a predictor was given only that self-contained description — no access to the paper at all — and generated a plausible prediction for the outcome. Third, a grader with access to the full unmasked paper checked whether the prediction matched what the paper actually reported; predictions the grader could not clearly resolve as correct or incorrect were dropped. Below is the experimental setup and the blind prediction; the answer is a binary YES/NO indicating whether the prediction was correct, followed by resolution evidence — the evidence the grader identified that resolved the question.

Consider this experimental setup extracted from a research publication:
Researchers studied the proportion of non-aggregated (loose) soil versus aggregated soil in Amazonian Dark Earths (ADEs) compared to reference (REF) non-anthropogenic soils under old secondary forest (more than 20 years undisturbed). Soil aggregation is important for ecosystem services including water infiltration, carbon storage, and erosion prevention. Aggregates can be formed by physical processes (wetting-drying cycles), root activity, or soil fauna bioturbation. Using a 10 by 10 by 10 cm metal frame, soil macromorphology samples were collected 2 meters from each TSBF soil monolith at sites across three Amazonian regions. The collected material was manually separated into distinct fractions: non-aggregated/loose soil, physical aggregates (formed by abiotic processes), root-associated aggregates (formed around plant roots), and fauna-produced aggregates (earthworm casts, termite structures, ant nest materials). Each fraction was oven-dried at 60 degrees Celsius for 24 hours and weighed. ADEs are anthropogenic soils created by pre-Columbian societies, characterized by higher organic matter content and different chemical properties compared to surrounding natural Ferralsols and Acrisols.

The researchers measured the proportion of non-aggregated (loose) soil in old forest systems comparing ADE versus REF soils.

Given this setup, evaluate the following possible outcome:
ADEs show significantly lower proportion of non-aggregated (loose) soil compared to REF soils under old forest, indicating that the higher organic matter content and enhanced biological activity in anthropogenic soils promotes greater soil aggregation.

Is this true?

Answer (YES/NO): YES